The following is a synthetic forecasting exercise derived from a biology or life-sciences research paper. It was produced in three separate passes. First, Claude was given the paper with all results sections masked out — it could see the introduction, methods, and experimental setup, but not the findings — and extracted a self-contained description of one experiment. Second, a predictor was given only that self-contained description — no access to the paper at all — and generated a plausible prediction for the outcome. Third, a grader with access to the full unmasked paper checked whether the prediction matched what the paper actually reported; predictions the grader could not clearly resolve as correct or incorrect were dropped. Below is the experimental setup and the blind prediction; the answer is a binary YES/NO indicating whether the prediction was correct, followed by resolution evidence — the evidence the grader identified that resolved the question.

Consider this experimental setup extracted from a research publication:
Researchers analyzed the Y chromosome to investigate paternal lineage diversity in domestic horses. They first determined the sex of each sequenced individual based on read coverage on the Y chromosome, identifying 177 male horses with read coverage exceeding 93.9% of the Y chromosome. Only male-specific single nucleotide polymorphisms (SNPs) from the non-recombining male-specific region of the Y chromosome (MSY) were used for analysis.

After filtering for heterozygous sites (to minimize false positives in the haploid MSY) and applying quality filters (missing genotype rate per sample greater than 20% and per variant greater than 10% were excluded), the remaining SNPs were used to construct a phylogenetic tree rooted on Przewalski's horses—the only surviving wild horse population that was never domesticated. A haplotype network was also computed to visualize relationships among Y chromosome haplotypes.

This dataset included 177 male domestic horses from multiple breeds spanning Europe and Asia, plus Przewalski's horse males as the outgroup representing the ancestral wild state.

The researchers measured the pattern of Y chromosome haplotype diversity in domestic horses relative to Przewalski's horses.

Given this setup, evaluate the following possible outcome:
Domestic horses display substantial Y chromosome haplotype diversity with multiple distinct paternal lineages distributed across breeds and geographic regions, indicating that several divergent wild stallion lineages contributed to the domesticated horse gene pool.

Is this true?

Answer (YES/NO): NO